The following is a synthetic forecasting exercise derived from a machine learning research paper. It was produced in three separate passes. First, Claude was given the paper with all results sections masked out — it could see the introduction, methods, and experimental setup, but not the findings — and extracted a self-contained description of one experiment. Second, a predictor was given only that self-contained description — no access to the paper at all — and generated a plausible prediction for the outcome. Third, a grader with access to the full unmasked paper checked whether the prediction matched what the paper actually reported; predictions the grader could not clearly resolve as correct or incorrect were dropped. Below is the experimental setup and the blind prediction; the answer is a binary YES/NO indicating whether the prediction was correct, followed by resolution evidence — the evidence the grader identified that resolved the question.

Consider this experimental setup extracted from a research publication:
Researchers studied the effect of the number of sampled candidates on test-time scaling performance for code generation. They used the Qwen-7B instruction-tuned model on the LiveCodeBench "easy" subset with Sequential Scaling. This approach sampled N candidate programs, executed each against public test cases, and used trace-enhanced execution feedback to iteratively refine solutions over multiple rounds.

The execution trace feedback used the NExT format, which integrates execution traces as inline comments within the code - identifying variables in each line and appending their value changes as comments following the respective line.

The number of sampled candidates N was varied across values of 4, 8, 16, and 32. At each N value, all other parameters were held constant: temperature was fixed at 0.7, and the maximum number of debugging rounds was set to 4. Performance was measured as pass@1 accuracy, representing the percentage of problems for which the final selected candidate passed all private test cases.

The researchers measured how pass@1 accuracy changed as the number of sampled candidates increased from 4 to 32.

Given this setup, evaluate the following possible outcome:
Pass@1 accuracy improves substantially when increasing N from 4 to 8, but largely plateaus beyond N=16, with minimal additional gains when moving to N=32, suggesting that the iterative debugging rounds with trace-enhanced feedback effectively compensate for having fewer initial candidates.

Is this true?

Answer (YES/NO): NO